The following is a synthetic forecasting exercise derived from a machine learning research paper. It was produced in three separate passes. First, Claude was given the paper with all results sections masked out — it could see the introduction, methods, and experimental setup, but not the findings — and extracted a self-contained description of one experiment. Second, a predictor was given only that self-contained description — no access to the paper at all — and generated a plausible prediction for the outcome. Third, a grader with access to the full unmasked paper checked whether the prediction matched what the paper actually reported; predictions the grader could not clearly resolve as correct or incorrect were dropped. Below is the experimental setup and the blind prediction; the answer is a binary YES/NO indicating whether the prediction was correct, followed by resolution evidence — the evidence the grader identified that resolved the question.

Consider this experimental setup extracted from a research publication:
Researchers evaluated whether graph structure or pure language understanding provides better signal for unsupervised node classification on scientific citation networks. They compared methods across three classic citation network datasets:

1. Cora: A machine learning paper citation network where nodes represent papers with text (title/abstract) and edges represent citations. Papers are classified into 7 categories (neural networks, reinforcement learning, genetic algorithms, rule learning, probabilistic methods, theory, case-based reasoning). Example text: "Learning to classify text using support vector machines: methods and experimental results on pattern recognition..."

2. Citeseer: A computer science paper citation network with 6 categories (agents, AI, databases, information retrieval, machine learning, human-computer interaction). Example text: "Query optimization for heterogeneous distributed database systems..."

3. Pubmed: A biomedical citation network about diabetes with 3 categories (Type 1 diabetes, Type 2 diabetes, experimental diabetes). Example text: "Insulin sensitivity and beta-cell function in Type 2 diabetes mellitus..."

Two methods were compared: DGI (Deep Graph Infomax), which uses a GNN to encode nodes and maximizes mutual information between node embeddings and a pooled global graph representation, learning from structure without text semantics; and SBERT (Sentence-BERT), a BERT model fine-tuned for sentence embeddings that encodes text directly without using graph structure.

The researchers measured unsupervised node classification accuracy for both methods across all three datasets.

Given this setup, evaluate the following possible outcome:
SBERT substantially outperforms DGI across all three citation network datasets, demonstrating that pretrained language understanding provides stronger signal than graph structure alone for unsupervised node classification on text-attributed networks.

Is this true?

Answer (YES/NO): NO